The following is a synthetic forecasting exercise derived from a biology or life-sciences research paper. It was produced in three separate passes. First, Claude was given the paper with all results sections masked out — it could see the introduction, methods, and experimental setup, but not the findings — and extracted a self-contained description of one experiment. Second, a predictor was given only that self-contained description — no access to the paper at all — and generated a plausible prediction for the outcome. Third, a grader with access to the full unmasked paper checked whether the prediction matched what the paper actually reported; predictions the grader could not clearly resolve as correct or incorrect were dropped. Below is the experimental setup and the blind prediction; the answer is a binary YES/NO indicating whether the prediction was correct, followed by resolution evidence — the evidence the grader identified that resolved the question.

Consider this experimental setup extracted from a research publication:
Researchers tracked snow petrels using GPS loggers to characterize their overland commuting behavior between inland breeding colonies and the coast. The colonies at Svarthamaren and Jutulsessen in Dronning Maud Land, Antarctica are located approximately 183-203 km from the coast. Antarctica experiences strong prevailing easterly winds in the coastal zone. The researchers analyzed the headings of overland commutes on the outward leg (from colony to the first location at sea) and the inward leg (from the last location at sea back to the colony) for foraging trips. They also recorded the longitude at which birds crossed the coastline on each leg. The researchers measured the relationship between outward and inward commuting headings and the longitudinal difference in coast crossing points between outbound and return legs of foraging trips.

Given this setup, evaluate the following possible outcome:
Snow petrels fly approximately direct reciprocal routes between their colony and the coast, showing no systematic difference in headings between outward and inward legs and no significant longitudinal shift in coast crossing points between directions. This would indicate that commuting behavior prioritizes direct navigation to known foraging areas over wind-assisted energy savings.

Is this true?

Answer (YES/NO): NO